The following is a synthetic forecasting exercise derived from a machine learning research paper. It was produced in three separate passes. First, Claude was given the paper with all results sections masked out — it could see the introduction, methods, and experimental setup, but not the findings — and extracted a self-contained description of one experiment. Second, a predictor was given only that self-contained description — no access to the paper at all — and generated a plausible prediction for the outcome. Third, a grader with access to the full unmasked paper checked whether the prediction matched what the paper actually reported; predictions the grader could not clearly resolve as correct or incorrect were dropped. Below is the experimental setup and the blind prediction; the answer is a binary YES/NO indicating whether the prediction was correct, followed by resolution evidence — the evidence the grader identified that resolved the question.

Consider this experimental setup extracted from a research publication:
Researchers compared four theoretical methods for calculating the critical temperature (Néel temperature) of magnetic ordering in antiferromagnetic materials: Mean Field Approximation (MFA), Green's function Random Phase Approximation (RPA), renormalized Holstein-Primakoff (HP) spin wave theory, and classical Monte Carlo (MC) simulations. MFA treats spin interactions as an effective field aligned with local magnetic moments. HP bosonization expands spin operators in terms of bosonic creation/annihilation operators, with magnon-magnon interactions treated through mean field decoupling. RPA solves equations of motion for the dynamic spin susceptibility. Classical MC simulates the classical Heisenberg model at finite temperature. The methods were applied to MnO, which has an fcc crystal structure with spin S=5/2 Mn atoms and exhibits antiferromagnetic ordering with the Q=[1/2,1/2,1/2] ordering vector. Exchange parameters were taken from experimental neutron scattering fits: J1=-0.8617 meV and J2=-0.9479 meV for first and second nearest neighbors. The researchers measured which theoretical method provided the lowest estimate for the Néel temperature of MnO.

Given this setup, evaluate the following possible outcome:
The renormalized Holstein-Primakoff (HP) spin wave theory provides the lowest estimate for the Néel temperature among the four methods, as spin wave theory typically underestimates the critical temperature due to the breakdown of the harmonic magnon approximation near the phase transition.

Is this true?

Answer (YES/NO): NO